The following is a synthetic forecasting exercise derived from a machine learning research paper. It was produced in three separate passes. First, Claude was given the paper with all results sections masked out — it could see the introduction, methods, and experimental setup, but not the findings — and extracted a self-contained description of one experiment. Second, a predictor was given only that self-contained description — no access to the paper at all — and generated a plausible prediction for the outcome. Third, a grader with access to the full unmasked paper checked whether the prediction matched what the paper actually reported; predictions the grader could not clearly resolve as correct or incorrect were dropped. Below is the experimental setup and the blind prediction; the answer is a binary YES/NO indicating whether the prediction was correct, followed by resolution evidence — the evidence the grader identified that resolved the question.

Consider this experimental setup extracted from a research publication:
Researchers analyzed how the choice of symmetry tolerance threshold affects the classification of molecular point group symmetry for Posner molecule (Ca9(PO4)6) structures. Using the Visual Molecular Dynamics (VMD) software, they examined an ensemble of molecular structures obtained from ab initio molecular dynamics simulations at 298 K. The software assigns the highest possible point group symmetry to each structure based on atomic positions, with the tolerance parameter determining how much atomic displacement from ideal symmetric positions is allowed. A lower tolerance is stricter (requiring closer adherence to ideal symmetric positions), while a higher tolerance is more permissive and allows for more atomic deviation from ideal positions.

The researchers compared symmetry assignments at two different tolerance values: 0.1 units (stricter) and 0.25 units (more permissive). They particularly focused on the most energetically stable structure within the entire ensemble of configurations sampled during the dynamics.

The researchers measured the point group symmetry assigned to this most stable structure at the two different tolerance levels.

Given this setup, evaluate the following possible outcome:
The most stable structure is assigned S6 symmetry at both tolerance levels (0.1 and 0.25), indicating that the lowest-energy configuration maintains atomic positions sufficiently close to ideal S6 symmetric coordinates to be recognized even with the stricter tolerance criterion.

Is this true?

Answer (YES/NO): NO